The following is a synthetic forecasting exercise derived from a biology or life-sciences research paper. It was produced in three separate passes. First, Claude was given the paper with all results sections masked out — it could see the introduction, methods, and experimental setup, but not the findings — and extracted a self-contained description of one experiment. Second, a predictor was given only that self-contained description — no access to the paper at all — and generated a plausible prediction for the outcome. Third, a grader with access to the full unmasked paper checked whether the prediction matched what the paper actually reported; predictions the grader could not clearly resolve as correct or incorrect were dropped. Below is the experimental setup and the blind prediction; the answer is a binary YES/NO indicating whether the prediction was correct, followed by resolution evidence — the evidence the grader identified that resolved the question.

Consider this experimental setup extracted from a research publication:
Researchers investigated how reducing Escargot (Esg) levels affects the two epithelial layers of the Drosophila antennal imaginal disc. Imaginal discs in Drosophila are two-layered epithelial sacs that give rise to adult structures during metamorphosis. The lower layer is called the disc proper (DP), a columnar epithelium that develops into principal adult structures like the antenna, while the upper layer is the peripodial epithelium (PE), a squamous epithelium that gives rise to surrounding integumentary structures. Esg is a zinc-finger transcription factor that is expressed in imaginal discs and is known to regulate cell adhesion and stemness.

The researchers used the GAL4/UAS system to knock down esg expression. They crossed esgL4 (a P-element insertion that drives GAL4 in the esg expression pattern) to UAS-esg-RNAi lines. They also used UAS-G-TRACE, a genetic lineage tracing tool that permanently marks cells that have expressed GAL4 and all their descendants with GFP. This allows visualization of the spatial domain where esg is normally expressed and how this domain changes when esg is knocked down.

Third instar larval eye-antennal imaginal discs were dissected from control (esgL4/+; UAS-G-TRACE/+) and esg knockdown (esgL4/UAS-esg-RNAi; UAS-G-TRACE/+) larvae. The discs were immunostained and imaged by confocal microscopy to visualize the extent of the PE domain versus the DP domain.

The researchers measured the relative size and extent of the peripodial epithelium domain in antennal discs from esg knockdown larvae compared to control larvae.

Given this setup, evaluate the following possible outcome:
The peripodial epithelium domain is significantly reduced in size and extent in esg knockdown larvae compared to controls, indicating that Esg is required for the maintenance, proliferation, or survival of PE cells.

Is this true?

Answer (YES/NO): NO